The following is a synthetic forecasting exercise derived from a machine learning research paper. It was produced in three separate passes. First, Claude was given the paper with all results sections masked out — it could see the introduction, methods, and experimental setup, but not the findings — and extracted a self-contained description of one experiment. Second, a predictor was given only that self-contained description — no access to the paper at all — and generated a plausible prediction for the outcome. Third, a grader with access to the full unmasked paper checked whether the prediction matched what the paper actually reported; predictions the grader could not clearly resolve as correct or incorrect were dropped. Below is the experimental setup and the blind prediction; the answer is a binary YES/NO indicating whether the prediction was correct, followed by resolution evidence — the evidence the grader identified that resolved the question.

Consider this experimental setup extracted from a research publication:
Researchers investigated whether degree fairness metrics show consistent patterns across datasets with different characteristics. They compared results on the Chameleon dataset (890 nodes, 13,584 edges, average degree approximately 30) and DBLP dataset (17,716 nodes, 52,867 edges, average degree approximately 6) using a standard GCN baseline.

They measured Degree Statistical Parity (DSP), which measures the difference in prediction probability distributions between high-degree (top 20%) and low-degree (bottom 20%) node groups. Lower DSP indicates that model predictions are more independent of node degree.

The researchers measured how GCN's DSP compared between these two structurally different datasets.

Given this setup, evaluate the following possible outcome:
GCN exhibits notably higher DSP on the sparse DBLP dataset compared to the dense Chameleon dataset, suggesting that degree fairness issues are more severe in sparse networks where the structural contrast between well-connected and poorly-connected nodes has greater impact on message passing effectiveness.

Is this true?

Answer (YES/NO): YES